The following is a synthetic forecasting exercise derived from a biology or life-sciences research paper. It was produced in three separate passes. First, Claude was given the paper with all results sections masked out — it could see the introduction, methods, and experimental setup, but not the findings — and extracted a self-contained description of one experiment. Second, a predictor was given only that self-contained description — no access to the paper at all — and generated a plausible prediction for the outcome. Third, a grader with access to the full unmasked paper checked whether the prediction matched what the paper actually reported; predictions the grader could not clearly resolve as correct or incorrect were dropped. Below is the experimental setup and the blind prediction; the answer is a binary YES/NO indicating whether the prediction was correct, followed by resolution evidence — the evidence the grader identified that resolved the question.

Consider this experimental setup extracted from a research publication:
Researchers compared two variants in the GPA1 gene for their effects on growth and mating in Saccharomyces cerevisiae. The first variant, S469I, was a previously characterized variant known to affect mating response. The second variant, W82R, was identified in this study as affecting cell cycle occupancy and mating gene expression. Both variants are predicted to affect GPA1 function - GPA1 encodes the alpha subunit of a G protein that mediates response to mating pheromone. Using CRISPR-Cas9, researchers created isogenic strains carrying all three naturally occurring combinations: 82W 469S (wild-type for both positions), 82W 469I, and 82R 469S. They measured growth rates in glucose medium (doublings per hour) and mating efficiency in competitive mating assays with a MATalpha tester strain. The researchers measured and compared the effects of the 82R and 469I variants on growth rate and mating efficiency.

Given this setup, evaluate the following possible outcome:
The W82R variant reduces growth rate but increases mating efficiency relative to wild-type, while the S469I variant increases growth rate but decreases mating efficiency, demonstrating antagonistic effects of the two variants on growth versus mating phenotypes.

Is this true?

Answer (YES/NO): NO